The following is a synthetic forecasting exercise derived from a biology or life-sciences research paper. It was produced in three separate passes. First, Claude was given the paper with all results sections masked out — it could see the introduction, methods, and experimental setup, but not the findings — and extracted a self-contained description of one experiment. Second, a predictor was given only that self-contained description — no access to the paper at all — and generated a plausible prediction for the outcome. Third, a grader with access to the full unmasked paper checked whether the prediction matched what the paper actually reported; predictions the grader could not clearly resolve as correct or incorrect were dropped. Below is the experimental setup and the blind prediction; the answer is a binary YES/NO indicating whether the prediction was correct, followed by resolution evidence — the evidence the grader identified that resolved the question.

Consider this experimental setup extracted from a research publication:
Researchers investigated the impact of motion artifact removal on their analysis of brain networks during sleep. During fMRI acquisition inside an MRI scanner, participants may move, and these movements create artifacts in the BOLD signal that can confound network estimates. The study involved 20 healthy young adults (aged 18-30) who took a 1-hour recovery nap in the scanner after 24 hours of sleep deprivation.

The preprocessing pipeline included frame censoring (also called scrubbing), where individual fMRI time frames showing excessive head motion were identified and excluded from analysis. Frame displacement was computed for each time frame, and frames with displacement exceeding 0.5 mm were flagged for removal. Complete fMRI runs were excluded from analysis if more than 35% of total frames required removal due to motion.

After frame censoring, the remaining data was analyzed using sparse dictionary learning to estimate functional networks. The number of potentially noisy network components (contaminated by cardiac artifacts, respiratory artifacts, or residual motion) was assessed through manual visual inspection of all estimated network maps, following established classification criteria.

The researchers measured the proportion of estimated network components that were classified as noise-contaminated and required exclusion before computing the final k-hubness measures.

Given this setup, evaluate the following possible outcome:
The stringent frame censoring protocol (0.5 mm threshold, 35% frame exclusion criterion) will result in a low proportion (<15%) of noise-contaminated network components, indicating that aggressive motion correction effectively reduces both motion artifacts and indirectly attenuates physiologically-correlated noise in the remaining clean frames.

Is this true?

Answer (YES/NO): NO